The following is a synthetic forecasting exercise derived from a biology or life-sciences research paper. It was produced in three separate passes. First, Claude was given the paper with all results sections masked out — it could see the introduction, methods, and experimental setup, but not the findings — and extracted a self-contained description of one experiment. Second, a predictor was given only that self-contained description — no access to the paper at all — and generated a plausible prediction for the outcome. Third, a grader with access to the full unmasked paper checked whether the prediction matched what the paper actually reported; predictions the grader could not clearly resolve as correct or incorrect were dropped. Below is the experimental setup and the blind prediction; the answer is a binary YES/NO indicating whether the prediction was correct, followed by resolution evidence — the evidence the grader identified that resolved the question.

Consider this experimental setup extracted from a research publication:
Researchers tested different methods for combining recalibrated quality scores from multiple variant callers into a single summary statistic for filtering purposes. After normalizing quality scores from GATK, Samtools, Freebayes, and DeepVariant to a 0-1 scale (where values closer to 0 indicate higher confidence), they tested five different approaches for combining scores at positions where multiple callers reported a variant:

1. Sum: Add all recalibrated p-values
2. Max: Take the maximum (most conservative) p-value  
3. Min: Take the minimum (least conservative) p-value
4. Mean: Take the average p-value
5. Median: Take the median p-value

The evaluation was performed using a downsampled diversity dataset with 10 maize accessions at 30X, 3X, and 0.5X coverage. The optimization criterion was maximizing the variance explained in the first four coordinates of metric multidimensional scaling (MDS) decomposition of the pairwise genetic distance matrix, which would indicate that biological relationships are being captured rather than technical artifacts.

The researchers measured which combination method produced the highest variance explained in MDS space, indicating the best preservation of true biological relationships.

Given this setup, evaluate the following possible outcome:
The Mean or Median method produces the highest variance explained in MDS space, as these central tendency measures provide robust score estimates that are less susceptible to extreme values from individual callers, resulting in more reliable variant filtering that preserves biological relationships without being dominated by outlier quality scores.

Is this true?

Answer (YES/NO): NO